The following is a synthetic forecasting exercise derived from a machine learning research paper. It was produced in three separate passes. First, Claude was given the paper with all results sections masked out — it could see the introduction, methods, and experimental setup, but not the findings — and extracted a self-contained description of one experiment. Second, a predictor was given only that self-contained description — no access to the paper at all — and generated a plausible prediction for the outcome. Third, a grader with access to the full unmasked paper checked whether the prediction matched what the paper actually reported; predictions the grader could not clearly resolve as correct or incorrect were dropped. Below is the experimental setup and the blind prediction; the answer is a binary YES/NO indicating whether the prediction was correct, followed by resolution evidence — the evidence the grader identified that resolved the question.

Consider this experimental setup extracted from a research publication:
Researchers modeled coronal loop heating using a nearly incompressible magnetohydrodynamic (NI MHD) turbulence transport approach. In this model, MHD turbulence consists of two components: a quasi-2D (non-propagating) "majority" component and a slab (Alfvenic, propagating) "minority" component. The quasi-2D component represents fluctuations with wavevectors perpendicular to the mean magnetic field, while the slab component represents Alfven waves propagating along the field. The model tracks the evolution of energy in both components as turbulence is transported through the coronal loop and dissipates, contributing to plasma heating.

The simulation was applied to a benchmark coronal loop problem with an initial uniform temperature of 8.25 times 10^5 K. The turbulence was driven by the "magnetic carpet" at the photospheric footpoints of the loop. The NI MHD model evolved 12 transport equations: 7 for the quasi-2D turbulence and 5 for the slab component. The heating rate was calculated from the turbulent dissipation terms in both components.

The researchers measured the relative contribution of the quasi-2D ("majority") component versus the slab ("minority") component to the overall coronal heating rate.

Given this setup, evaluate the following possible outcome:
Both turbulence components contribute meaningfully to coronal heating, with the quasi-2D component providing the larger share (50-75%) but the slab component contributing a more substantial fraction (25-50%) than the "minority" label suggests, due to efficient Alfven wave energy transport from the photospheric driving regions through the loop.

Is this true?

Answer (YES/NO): NO